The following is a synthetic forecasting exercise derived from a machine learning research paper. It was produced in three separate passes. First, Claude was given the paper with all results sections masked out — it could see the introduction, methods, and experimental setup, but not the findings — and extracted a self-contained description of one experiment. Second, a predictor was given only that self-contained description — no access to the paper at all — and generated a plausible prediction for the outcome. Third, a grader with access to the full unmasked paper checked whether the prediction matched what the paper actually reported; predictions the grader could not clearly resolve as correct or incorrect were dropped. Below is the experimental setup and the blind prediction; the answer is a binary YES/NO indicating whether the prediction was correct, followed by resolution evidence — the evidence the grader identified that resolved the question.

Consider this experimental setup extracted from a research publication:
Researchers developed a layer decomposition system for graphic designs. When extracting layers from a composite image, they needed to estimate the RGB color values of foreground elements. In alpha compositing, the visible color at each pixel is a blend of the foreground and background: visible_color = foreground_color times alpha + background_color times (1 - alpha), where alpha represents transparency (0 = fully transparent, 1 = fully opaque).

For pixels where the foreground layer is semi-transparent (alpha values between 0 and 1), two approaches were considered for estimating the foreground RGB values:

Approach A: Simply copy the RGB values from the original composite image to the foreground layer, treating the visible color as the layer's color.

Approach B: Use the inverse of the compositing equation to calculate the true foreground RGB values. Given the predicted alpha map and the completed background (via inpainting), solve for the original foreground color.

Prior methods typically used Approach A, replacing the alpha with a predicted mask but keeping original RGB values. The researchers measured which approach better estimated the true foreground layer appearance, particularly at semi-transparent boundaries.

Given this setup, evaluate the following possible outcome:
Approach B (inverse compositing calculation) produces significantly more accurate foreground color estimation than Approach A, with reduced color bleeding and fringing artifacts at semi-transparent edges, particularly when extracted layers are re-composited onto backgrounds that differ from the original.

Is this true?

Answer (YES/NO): NO